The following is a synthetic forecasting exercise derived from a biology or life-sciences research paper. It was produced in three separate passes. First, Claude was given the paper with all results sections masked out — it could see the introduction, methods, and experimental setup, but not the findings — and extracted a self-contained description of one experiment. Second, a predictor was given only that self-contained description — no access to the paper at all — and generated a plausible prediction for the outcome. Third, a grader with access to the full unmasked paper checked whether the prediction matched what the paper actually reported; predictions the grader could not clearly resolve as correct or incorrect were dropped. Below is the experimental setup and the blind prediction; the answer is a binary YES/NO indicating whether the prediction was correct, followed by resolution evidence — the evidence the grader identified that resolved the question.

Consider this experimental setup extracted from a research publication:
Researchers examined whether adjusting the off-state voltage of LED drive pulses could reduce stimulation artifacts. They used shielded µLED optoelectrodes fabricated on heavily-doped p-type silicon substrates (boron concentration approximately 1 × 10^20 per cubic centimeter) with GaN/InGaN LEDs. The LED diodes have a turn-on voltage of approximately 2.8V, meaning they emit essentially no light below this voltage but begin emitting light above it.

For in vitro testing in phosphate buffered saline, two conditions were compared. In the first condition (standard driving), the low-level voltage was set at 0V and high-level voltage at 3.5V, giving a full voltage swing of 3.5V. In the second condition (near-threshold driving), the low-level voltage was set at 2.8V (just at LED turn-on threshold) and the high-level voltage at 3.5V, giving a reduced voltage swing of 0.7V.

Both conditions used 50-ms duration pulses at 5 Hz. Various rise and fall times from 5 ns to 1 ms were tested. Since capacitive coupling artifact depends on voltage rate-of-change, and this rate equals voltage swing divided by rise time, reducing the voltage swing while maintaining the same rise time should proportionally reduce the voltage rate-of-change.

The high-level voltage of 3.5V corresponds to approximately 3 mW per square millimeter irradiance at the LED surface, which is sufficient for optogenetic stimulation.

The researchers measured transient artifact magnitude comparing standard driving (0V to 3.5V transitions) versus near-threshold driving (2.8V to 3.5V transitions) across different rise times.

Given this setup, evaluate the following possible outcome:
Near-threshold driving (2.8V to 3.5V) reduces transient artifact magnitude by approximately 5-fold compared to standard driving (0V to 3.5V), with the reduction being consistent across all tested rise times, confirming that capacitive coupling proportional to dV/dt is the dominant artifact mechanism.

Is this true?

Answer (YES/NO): NO